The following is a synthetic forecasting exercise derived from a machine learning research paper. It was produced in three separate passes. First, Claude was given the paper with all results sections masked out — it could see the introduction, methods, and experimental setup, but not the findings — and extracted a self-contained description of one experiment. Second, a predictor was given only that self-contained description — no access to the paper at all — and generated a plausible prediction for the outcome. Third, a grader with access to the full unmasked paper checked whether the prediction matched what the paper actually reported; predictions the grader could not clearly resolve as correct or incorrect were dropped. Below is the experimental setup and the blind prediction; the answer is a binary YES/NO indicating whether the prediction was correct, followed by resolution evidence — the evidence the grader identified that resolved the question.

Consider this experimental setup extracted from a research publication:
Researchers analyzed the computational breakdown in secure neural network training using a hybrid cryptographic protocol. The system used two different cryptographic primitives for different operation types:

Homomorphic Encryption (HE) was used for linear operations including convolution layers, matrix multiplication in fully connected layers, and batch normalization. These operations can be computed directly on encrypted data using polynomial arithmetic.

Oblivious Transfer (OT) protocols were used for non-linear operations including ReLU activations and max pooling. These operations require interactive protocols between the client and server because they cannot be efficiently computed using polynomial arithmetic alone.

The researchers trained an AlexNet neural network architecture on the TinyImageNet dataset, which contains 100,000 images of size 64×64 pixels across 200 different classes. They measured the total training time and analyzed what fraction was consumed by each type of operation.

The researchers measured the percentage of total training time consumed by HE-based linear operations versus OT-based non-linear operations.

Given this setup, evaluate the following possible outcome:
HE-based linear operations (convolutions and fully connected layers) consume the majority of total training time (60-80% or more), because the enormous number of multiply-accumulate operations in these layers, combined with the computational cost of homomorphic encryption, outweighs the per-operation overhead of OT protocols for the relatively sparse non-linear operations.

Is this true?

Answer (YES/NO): YES